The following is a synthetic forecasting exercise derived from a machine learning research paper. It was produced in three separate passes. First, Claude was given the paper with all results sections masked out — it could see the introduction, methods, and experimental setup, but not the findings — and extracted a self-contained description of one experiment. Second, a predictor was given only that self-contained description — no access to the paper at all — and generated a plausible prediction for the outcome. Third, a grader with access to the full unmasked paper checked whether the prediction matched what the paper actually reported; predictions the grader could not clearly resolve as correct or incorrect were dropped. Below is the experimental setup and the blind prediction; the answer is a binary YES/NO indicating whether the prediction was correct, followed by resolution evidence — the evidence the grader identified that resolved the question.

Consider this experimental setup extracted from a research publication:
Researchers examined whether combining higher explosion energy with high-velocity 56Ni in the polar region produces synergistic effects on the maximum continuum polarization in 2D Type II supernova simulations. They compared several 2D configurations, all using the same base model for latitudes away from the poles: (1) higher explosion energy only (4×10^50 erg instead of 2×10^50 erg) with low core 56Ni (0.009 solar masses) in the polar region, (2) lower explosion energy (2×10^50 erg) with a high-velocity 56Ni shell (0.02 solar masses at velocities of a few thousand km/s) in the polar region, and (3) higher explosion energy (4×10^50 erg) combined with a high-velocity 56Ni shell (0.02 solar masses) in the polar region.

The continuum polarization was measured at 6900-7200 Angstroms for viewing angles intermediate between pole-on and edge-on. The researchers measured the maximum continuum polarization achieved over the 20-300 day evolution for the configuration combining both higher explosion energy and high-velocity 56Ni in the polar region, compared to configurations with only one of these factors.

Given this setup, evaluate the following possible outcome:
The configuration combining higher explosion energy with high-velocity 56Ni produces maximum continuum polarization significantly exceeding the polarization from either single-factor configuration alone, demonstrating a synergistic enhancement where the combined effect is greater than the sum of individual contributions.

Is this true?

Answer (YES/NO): YES